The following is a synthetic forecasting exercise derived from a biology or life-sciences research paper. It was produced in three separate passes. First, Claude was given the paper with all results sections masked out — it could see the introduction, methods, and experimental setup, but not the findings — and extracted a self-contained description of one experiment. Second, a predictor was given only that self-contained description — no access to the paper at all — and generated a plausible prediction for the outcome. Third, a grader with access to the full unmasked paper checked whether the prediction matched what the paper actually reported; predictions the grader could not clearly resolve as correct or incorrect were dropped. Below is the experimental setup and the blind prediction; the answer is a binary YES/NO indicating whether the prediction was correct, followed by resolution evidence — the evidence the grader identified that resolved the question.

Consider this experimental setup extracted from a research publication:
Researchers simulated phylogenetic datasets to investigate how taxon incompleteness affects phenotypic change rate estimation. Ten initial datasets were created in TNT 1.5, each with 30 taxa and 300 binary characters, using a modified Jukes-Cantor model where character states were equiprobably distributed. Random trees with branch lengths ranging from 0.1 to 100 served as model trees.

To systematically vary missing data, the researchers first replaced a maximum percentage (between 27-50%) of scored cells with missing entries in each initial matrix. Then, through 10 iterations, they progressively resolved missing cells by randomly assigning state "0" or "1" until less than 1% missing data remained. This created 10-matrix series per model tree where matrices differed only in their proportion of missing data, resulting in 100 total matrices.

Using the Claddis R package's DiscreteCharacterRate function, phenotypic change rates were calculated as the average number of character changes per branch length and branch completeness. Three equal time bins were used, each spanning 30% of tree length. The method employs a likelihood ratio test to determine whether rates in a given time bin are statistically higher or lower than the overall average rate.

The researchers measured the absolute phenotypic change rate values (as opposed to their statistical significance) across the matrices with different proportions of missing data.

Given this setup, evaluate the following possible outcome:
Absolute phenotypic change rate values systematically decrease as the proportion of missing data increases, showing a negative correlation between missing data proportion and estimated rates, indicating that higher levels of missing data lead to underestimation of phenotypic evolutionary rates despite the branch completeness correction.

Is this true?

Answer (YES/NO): YES